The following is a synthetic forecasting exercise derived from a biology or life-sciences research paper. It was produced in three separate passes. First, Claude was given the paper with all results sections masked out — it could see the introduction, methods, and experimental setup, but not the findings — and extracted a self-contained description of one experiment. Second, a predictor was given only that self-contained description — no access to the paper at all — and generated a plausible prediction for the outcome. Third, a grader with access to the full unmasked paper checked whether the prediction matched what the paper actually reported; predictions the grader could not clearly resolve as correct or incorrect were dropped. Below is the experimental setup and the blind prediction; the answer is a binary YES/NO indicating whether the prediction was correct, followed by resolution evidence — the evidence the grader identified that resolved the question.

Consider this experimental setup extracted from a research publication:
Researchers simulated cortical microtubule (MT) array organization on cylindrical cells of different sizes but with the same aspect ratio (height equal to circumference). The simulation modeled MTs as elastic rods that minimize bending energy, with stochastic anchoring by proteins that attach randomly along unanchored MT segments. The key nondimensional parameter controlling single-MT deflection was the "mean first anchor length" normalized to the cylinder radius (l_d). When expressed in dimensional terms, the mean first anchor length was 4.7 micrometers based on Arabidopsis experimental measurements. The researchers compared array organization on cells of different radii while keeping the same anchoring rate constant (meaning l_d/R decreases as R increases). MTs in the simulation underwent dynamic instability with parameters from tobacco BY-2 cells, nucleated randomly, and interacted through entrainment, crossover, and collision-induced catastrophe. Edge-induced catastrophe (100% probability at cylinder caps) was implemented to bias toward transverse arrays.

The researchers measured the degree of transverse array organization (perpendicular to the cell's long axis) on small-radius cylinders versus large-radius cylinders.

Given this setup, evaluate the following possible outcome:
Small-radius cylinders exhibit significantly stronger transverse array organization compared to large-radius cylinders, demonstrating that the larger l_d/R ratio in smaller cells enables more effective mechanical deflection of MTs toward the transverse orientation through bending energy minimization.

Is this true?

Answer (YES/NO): NO